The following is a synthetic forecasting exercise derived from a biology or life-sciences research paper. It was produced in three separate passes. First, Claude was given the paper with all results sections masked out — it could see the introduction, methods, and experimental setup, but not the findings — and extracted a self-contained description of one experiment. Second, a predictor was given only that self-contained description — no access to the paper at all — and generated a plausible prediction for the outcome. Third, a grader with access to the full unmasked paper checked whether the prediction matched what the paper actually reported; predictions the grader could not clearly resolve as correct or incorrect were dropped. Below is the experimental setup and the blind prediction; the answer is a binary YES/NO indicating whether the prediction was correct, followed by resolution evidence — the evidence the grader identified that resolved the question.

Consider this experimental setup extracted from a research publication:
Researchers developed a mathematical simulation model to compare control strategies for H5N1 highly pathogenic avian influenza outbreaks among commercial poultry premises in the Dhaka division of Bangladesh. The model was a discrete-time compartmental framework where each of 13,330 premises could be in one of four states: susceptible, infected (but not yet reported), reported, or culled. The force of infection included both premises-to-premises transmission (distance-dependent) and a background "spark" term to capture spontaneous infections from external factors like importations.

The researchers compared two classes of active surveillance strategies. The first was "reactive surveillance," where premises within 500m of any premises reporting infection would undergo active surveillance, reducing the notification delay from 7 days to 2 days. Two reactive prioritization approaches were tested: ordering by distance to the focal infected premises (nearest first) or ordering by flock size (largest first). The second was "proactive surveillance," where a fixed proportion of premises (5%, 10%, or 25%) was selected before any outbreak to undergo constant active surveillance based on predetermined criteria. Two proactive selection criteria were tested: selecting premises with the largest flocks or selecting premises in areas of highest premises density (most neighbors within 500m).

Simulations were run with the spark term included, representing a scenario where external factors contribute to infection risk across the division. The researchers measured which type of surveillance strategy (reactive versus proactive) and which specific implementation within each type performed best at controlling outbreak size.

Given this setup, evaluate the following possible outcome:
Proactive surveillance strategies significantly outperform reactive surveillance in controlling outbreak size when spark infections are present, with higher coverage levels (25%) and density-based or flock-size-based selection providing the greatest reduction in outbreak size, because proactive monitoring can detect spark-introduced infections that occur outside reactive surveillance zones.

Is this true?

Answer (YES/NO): NO